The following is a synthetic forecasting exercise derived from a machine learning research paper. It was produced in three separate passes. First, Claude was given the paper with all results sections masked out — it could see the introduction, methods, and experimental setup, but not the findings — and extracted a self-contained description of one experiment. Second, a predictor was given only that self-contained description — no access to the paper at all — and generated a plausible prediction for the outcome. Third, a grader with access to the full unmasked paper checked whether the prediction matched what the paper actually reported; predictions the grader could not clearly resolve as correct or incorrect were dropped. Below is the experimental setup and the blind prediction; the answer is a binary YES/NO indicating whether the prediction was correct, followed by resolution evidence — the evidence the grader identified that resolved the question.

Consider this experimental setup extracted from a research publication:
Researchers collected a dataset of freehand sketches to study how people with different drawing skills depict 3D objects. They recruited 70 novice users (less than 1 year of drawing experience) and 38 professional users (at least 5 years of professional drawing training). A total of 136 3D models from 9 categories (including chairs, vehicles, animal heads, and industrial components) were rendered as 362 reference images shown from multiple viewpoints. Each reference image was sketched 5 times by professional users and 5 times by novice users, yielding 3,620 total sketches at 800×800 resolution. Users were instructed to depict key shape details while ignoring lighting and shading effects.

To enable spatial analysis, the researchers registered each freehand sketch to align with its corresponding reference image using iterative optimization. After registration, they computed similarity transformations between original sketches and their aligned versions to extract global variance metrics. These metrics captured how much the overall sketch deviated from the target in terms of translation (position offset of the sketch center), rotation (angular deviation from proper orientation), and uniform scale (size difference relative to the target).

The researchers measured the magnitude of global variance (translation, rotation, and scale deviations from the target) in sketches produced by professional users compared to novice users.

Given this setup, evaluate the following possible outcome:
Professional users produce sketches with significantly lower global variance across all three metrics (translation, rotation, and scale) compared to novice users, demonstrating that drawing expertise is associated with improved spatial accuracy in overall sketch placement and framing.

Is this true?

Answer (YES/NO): NO